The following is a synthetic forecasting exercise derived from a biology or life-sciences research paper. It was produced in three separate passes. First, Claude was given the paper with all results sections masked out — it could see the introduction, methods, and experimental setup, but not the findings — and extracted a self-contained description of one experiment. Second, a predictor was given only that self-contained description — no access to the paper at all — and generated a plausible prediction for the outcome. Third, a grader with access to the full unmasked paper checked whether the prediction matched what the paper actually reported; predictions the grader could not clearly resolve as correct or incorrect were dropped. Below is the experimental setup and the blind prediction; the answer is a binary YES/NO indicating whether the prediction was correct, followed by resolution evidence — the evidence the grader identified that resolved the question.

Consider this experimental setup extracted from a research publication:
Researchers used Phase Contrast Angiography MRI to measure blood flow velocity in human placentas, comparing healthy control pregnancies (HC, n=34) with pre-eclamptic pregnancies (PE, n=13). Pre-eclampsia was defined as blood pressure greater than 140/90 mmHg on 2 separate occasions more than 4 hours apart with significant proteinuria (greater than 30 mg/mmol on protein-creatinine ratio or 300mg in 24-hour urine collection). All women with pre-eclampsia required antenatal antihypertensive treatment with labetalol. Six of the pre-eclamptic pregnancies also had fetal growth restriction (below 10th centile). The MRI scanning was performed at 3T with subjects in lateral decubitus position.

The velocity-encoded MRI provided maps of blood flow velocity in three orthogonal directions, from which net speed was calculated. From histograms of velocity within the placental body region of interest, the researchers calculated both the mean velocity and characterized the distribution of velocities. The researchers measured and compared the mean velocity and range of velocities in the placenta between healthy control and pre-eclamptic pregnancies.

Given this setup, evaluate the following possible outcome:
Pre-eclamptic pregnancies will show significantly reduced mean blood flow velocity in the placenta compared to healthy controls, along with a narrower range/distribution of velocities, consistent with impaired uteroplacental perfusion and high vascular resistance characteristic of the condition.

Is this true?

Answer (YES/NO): NO